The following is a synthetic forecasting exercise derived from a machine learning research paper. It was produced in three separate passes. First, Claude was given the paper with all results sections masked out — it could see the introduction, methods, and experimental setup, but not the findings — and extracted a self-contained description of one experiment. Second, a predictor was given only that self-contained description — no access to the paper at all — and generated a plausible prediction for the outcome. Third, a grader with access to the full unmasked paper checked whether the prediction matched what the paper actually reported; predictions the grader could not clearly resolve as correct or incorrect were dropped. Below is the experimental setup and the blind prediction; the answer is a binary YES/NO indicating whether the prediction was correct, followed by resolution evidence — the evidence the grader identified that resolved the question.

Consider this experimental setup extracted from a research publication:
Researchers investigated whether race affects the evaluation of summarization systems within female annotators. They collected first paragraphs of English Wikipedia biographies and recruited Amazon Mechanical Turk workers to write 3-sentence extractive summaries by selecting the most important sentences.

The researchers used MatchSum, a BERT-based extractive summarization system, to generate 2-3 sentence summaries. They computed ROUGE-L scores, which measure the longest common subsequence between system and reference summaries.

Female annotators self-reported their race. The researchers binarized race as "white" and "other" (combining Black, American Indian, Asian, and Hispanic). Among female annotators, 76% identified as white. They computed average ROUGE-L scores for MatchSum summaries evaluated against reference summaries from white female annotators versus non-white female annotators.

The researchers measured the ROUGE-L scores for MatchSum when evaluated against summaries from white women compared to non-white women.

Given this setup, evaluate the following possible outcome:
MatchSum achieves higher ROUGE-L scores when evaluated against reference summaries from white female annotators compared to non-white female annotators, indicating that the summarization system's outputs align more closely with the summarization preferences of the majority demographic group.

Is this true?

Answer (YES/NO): YES